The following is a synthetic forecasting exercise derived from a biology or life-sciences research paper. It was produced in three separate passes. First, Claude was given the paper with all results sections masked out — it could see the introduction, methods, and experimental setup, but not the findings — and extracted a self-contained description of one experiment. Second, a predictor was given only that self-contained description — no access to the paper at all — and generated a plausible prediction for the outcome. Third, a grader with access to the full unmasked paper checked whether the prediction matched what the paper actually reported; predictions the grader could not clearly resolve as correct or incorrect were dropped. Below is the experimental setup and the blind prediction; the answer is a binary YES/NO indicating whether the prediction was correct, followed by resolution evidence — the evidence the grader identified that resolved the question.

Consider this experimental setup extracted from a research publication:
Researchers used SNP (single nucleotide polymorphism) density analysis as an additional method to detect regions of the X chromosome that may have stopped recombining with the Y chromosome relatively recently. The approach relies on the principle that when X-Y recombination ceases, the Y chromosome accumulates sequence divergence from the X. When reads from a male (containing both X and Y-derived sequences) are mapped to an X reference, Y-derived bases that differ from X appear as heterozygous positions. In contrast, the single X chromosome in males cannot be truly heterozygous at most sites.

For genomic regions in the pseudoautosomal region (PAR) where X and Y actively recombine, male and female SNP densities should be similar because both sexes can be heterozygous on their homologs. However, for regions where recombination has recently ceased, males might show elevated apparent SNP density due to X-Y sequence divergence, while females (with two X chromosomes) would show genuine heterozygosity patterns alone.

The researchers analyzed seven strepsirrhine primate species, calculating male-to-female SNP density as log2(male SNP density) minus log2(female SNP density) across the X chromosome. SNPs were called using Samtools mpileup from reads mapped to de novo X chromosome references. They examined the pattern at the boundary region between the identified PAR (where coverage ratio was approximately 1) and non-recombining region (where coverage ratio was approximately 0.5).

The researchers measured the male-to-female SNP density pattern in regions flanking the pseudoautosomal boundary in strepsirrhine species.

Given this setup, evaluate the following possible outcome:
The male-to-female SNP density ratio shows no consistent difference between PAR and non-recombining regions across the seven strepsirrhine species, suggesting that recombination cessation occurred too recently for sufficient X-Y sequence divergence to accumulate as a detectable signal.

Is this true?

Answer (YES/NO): NO